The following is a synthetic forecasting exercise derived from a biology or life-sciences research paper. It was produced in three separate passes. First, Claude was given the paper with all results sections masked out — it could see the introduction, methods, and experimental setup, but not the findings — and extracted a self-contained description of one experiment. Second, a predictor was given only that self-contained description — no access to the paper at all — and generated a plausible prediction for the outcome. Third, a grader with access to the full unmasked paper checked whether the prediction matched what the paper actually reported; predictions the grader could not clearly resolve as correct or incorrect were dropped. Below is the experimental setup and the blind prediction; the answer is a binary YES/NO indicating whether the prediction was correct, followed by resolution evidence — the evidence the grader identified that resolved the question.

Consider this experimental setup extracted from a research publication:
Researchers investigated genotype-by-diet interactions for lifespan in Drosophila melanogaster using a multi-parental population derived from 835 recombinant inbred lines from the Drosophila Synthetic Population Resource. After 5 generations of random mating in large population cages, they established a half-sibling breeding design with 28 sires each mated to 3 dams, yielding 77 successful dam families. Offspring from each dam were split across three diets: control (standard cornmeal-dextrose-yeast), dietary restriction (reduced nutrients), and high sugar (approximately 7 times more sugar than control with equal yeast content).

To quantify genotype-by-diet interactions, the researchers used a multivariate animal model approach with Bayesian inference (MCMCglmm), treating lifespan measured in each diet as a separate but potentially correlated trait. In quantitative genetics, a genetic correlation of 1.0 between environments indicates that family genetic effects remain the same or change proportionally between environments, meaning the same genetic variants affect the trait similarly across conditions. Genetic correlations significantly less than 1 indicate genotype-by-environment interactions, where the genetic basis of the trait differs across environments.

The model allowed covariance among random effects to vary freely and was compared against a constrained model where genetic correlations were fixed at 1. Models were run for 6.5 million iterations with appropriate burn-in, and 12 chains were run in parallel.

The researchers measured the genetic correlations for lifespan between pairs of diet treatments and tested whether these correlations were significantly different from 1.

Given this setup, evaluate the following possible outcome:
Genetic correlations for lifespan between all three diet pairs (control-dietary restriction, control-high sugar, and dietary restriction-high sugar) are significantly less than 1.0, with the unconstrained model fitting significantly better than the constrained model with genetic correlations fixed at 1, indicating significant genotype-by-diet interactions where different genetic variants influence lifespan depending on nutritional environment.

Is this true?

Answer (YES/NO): YES